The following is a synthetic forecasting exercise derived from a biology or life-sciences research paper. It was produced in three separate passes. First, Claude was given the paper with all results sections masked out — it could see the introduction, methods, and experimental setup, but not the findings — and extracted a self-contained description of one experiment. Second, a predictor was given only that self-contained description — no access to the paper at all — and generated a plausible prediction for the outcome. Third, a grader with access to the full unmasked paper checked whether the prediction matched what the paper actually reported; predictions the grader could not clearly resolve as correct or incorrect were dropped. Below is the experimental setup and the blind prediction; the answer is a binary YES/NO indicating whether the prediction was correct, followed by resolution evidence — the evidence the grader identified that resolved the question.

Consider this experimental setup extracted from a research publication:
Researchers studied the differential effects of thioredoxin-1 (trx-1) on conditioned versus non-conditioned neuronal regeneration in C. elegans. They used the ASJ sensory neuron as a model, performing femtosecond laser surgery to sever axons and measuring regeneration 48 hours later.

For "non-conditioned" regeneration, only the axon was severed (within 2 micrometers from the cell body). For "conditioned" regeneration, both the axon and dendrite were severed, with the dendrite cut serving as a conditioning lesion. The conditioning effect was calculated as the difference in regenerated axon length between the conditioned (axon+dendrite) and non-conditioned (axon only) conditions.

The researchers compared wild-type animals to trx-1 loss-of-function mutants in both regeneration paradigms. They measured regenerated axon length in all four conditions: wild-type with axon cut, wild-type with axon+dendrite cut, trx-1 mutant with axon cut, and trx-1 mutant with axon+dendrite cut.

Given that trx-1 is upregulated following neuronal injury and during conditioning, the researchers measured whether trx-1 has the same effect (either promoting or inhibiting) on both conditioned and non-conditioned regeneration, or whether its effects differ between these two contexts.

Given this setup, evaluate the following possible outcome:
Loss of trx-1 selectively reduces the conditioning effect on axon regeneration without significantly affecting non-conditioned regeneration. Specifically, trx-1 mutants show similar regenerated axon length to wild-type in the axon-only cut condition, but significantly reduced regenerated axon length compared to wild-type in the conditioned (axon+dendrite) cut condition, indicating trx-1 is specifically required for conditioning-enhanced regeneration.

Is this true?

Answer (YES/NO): NO